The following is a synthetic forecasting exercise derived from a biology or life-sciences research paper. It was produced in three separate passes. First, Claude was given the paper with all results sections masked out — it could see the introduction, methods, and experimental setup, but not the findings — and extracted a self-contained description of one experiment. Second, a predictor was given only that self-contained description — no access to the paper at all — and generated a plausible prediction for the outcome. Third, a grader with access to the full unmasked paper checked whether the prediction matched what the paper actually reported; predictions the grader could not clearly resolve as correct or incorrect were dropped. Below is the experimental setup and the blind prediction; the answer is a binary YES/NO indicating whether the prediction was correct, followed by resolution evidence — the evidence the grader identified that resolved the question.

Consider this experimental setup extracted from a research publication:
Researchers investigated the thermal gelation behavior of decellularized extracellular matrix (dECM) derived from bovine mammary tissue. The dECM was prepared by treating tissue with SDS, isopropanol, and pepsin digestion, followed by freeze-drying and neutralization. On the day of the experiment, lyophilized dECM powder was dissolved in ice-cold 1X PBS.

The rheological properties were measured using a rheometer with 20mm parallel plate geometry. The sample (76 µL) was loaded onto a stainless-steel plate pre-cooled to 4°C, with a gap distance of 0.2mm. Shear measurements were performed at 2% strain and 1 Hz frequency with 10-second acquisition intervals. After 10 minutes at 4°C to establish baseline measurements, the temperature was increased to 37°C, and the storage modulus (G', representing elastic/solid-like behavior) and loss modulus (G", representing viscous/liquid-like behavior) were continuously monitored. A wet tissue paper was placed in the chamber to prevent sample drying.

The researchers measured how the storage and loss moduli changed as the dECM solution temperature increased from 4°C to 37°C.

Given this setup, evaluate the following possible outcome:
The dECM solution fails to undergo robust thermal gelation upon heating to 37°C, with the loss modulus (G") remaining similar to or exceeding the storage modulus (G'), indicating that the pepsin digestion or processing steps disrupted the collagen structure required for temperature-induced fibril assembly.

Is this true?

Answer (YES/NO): NO